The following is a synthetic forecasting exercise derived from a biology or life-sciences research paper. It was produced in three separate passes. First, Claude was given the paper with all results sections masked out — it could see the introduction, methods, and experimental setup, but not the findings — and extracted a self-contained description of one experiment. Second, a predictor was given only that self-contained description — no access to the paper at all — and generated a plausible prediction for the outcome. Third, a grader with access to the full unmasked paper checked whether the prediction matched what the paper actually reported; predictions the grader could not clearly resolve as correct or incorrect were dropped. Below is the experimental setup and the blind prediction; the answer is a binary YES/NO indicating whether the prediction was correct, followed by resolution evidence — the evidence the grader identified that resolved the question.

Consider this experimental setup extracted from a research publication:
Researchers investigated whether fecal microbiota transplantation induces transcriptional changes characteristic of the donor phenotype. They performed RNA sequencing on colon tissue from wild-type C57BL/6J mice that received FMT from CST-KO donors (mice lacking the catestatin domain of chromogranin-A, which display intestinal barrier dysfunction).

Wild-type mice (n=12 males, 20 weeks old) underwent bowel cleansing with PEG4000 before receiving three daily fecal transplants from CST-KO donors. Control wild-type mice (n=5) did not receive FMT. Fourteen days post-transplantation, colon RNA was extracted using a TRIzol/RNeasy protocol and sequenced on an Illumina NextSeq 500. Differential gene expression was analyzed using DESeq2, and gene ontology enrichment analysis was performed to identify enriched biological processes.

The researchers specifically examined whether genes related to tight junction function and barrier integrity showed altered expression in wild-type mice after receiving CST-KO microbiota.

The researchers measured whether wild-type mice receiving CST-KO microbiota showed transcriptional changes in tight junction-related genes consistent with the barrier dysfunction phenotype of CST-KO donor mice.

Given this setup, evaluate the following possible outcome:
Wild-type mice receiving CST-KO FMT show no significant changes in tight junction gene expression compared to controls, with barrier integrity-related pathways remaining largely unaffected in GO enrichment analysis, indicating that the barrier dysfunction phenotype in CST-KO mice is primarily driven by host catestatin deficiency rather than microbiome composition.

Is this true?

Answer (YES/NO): NO